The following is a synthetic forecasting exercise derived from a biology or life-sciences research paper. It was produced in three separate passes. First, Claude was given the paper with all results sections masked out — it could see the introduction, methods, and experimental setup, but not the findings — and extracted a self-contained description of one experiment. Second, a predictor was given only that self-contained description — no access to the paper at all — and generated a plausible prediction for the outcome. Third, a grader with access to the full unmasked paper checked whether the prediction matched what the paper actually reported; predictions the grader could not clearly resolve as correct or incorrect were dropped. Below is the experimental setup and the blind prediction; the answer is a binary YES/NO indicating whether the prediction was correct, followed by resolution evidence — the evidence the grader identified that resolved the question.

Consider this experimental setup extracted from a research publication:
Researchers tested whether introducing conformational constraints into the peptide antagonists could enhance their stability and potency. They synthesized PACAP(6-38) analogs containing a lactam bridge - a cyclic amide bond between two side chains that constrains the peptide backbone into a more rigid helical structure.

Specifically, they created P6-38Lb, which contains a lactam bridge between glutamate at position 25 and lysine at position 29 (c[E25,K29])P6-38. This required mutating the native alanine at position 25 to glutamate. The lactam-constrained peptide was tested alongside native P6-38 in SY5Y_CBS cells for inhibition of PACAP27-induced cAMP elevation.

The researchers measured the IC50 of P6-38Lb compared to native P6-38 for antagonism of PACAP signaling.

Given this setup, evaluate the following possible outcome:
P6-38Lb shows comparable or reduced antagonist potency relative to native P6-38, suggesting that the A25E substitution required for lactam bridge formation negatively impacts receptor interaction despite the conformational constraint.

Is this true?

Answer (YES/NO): YES